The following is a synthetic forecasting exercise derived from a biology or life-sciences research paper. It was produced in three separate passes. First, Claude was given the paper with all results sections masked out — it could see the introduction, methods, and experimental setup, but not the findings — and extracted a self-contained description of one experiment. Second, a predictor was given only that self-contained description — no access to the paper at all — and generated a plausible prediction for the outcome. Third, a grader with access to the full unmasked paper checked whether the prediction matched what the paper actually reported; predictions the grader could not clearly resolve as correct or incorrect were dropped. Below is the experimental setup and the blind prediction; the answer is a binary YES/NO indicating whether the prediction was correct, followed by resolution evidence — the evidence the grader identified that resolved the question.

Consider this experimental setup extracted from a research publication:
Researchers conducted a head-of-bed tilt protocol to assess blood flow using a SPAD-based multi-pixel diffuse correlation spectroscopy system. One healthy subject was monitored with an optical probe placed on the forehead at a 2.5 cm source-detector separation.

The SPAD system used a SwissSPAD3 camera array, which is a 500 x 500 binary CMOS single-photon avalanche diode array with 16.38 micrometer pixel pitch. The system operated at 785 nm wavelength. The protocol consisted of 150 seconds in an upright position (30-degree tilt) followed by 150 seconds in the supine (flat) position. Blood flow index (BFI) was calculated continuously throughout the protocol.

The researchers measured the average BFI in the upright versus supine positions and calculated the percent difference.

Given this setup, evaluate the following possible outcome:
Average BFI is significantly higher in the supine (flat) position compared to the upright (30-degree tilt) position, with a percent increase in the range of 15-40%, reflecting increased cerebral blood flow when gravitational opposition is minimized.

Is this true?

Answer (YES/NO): NO